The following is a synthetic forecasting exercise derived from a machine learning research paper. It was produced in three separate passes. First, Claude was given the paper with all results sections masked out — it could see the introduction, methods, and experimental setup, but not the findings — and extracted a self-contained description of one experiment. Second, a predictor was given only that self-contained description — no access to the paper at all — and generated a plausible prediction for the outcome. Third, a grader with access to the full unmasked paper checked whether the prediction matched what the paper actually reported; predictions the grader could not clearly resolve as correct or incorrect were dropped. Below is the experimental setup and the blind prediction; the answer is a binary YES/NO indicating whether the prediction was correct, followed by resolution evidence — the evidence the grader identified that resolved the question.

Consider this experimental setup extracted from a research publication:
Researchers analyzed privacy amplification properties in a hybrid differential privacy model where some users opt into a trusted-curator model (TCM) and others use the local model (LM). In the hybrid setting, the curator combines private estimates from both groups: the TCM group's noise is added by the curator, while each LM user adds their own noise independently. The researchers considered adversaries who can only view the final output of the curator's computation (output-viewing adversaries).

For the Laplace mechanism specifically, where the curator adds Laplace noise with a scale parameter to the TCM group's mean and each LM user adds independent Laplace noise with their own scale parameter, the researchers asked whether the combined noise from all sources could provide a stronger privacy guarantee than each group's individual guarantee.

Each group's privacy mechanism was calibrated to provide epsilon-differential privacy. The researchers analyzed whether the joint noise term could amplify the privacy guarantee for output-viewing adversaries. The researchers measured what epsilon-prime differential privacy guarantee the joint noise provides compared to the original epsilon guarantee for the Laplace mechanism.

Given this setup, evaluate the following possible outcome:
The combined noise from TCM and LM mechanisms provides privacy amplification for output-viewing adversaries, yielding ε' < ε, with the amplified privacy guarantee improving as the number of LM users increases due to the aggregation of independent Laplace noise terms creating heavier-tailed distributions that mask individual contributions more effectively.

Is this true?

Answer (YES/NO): NO